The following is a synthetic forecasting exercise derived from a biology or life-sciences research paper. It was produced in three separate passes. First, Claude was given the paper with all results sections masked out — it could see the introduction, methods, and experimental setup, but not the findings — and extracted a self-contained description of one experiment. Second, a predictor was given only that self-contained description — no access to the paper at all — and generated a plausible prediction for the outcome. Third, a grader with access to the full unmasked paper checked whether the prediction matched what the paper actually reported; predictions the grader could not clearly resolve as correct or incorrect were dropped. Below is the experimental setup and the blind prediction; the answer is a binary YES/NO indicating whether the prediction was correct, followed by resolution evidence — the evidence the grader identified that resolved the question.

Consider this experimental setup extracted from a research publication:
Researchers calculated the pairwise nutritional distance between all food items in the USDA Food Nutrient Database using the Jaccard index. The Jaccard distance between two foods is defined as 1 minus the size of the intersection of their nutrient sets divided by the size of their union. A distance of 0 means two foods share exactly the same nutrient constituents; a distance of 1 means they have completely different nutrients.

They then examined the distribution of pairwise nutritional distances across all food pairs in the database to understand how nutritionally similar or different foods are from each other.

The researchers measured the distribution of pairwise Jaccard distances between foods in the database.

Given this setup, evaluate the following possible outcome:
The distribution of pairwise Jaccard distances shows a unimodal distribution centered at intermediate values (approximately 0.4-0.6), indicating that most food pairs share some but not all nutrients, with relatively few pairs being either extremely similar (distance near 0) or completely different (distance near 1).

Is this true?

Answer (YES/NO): NO